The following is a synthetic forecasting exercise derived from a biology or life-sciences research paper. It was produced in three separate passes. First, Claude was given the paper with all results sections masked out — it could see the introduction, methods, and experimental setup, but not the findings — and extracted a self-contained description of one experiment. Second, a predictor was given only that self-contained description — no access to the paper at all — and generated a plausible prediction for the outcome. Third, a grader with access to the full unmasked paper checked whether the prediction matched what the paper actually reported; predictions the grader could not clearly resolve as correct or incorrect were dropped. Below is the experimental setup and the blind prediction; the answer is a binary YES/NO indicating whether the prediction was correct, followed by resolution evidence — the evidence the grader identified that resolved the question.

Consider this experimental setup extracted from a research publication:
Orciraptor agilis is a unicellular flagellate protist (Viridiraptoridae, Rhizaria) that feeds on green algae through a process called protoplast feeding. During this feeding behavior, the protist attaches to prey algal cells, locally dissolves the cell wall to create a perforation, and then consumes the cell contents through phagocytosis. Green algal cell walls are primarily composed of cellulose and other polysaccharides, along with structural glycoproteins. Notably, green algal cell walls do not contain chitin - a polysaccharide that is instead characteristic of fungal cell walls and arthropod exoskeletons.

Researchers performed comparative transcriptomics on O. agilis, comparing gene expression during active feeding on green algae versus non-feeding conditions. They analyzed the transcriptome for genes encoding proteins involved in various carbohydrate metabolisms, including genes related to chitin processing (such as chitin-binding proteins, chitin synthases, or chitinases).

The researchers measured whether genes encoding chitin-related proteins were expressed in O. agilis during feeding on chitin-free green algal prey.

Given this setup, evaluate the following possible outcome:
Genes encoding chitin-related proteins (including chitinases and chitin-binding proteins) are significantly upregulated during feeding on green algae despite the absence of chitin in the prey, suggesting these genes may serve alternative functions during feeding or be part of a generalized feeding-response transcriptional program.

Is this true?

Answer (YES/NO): YES